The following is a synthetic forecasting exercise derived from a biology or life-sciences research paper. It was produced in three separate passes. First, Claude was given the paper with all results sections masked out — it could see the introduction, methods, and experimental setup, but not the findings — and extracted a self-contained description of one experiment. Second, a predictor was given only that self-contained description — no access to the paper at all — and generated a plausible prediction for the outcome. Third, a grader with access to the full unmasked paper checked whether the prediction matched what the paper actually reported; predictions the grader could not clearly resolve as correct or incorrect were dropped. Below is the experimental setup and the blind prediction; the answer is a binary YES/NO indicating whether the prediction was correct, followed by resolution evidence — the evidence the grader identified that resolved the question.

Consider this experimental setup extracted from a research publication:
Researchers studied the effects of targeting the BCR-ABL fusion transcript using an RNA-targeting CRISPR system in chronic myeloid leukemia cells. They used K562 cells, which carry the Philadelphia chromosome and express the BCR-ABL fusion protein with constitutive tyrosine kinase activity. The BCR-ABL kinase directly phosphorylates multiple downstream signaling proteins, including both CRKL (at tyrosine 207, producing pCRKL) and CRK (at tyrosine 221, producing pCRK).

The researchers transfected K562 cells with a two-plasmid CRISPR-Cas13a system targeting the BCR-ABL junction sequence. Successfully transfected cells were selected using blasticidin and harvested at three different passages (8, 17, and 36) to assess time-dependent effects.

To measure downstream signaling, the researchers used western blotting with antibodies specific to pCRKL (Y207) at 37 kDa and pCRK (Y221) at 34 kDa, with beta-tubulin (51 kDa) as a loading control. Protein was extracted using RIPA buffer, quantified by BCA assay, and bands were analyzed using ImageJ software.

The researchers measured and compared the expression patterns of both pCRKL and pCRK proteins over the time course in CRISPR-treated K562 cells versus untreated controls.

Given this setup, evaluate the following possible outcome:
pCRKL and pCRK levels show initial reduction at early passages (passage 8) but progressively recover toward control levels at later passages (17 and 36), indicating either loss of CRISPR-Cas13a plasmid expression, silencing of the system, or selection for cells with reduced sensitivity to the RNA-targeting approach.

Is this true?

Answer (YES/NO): NO